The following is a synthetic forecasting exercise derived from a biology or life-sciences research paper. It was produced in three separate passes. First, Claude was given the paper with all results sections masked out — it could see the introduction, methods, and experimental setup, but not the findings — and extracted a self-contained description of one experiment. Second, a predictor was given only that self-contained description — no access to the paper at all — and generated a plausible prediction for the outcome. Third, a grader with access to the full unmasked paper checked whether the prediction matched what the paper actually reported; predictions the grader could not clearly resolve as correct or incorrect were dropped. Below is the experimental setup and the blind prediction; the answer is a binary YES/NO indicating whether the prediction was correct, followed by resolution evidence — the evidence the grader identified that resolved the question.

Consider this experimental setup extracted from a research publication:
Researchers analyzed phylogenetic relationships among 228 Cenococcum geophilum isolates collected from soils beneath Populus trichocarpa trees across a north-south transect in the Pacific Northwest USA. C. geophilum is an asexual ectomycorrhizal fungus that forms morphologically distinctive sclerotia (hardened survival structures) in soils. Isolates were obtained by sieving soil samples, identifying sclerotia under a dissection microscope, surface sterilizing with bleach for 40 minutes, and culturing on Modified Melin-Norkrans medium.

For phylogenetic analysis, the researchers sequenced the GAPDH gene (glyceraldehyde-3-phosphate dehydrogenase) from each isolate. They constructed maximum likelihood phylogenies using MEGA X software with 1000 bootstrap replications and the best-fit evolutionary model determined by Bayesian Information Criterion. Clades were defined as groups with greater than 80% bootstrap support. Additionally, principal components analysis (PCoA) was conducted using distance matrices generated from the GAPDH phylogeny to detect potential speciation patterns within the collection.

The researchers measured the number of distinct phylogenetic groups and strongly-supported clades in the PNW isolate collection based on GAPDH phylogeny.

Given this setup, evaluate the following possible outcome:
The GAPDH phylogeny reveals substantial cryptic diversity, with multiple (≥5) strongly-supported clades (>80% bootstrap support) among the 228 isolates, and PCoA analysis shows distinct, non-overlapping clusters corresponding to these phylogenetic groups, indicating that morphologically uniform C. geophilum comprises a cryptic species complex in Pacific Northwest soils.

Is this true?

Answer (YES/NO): YES